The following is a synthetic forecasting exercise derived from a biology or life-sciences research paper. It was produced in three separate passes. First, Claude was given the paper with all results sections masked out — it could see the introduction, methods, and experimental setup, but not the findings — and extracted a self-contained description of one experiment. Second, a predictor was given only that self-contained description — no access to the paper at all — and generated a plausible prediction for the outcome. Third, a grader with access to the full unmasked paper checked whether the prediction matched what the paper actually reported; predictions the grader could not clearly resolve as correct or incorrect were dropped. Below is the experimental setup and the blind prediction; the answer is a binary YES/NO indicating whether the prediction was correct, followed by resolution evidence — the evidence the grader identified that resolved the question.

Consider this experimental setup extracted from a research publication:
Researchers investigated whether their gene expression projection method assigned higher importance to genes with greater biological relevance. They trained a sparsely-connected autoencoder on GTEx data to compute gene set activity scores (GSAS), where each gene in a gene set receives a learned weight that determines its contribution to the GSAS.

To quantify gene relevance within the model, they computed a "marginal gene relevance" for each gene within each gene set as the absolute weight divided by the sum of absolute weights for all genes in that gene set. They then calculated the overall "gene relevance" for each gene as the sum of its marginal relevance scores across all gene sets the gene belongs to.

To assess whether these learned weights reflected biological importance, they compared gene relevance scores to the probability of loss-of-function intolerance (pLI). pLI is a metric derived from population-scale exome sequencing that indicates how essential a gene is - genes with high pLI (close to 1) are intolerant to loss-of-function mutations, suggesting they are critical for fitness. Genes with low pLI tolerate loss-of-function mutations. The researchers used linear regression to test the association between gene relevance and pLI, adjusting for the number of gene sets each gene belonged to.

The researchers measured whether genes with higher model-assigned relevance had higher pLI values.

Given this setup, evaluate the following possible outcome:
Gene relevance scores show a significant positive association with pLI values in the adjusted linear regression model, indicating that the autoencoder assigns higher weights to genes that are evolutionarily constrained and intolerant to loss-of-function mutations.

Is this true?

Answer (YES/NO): YES